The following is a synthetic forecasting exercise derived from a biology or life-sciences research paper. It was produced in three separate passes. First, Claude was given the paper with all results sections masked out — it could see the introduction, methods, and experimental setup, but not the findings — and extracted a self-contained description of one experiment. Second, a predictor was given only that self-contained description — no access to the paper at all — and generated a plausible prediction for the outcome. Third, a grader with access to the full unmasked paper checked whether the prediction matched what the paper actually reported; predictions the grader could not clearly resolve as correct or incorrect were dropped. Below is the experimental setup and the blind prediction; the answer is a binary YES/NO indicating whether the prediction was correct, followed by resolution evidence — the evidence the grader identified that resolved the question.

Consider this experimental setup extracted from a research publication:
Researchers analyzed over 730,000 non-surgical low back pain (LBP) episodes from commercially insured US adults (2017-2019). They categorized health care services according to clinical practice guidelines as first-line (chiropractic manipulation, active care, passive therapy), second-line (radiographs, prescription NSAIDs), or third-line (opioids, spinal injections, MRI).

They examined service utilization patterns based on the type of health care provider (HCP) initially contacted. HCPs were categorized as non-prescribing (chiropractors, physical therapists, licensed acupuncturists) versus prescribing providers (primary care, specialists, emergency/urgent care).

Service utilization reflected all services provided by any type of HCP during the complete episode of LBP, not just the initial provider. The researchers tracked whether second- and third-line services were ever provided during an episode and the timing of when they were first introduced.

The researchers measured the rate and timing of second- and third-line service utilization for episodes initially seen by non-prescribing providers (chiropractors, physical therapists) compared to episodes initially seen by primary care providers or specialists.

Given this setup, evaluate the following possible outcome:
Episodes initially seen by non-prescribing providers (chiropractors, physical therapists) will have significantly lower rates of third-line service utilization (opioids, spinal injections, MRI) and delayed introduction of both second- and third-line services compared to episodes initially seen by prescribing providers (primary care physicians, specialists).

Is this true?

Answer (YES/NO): YES